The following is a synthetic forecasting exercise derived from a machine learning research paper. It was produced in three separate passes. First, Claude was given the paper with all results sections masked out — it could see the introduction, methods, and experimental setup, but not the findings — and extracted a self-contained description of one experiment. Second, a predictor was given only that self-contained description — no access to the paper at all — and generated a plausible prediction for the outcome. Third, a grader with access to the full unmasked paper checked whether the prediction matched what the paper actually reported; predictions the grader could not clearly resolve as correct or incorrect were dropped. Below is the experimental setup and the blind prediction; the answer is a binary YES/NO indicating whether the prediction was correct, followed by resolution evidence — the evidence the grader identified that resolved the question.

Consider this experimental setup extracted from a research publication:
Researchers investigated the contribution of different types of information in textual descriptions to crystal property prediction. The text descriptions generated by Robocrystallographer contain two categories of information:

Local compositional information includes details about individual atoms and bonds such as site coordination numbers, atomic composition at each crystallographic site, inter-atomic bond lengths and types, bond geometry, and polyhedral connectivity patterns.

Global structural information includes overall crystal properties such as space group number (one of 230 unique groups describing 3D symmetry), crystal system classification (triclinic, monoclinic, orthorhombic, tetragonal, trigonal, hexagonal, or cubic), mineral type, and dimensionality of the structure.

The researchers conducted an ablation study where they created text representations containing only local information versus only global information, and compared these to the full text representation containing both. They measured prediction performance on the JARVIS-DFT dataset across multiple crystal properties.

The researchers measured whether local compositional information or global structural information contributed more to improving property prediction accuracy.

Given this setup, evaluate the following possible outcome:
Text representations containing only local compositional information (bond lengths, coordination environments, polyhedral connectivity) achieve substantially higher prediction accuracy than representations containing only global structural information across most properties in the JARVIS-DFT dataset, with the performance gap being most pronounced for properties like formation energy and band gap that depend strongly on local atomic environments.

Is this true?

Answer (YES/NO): NO